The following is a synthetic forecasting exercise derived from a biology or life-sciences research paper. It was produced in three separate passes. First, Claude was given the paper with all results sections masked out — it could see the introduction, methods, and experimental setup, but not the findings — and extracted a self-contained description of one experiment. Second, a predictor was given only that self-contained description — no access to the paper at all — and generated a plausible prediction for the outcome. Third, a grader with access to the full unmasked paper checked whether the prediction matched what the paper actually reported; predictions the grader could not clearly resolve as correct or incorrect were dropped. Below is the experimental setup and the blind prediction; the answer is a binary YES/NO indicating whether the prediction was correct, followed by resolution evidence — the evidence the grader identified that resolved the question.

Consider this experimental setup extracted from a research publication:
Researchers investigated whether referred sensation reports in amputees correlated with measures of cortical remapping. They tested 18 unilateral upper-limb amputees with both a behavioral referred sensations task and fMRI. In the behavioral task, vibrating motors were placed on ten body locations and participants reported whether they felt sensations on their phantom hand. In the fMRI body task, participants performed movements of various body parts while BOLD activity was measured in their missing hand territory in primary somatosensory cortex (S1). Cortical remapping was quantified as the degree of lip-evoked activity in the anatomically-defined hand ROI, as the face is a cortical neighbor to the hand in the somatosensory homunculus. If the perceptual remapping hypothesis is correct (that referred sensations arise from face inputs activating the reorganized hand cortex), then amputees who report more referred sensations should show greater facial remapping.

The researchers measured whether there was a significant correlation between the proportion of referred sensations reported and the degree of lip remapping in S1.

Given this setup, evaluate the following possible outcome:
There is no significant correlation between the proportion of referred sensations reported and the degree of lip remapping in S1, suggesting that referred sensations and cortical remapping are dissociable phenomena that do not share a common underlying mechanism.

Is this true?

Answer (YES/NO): YES